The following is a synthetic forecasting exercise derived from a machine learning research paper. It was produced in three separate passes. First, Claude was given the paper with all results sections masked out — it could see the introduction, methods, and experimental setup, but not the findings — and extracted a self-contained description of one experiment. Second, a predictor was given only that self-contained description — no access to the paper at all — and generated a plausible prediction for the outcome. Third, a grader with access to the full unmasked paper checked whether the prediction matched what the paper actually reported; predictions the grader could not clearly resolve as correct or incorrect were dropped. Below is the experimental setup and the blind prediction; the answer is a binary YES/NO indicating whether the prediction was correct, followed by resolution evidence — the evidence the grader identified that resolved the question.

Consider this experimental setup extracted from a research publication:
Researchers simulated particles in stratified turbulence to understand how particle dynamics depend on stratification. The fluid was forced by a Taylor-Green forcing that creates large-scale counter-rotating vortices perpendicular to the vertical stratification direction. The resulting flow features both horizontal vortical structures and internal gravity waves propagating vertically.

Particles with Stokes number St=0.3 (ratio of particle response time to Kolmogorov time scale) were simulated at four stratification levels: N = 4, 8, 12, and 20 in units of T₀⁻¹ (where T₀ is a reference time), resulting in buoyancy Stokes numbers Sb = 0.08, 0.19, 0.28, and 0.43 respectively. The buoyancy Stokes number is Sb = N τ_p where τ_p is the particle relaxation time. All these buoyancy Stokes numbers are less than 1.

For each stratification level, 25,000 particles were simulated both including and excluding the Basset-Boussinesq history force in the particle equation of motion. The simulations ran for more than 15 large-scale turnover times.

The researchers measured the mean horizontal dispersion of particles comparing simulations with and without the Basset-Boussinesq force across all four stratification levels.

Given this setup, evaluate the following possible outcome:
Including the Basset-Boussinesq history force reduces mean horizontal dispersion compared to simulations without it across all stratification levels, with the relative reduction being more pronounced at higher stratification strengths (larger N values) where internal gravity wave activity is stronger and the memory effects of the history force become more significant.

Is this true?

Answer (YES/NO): NO